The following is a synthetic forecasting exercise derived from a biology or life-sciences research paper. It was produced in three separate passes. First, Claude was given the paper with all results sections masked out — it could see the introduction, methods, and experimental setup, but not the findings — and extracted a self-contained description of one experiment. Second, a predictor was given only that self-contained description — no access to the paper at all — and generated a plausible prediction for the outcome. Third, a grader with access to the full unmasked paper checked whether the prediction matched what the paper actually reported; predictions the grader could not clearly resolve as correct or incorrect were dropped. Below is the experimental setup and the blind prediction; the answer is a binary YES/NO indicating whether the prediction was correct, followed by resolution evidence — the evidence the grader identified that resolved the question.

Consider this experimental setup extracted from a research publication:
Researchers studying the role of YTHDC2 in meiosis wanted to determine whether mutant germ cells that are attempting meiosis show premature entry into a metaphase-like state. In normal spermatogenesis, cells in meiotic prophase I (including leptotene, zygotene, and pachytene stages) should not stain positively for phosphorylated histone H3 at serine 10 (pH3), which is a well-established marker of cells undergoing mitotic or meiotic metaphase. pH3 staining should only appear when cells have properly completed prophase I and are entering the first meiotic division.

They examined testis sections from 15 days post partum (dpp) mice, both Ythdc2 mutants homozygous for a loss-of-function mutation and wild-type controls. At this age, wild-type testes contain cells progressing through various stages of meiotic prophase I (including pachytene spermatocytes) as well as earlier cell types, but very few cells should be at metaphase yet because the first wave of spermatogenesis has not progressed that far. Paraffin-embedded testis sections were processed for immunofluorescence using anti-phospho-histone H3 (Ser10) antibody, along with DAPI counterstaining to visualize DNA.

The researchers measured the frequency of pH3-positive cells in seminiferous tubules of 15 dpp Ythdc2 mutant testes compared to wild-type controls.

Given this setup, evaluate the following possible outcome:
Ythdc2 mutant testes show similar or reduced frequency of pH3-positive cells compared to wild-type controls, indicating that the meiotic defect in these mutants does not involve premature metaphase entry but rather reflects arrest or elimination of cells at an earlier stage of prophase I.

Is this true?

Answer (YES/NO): NO